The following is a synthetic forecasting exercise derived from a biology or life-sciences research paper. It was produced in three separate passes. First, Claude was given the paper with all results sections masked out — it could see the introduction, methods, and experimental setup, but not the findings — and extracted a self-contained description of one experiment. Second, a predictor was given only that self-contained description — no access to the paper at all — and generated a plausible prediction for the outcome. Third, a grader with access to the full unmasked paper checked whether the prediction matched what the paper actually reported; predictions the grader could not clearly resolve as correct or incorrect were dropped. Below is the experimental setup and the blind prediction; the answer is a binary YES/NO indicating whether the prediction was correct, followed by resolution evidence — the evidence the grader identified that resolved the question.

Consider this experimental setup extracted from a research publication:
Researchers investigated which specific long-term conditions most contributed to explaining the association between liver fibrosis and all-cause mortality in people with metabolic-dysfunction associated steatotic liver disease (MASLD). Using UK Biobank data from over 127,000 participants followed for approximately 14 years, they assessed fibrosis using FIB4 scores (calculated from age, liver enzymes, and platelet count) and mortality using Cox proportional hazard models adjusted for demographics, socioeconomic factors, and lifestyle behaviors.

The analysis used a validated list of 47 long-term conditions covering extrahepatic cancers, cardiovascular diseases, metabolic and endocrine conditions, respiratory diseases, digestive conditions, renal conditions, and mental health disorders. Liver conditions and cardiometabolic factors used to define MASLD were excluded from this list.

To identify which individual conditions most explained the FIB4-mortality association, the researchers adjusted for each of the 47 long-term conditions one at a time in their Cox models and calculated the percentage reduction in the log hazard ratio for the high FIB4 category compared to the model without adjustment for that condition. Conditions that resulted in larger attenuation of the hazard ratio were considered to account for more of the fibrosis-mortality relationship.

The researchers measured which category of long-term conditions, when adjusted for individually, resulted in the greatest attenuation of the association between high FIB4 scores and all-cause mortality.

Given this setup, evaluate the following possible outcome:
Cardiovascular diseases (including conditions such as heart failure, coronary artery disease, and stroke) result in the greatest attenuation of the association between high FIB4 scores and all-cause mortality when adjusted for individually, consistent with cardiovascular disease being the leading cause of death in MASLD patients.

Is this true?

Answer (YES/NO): YES